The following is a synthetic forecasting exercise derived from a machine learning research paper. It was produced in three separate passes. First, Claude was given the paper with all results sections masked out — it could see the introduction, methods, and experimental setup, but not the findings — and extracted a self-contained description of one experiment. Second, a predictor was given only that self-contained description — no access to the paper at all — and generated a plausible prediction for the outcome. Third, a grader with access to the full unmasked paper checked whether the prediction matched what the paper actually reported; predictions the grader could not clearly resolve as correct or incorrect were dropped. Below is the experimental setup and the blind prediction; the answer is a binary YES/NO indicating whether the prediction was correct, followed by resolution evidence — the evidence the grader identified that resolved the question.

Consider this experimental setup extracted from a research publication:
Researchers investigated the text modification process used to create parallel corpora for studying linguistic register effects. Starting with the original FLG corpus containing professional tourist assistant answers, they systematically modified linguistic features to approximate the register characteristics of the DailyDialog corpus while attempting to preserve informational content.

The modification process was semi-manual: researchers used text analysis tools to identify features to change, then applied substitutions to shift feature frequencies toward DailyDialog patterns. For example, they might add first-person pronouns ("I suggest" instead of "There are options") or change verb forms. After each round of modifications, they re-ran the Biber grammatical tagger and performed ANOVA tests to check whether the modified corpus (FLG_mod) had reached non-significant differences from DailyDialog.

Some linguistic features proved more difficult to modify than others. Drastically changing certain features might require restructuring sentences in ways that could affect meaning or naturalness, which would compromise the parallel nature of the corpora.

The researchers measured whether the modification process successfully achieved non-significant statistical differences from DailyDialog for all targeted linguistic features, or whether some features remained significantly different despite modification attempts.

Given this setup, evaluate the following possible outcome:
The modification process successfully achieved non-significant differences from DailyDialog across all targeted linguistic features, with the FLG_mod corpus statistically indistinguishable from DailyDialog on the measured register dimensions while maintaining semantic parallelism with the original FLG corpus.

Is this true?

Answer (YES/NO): NO